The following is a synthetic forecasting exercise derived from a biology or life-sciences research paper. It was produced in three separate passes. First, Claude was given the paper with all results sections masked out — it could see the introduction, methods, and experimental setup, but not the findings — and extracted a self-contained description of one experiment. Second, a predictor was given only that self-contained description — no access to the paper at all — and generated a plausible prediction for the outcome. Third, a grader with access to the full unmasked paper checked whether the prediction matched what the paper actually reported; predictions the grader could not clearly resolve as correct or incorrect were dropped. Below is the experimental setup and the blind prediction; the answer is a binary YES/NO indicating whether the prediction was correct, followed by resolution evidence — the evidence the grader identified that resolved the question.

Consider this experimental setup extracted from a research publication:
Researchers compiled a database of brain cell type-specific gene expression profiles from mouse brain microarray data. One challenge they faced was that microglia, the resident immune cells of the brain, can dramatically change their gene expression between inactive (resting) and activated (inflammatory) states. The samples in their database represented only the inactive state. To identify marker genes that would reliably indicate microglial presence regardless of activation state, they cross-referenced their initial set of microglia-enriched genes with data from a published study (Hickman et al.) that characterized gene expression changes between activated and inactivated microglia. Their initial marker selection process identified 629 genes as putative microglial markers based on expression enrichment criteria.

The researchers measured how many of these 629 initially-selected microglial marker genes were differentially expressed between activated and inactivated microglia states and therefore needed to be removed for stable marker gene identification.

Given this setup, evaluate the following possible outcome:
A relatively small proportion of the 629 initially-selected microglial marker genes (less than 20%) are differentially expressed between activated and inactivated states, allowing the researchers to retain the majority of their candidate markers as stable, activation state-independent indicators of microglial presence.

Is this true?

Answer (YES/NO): NO